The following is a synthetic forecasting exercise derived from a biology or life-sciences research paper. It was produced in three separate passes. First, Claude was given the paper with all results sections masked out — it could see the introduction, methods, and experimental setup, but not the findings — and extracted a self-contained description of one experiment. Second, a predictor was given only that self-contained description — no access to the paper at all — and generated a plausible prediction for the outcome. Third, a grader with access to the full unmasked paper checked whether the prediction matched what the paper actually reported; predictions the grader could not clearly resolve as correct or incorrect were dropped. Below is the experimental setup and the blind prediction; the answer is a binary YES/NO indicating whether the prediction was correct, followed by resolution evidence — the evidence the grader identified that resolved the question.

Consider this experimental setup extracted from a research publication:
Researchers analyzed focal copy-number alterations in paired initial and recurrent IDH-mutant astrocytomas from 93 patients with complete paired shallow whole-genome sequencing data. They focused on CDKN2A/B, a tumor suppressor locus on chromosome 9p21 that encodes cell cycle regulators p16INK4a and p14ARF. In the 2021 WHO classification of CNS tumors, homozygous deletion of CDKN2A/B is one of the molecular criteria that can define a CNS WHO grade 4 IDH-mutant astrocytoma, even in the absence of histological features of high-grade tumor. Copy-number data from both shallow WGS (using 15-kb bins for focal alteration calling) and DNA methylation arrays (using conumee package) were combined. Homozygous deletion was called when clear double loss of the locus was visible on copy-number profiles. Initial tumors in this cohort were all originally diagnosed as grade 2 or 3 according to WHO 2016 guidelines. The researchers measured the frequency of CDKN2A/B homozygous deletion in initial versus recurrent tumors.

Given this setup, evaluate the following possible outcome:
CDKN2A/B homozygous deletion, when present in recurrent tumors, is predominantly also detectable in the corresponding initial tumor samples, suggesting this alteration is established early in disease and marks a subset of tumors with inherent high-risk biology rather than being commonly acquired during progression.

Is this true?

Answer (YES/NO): NO